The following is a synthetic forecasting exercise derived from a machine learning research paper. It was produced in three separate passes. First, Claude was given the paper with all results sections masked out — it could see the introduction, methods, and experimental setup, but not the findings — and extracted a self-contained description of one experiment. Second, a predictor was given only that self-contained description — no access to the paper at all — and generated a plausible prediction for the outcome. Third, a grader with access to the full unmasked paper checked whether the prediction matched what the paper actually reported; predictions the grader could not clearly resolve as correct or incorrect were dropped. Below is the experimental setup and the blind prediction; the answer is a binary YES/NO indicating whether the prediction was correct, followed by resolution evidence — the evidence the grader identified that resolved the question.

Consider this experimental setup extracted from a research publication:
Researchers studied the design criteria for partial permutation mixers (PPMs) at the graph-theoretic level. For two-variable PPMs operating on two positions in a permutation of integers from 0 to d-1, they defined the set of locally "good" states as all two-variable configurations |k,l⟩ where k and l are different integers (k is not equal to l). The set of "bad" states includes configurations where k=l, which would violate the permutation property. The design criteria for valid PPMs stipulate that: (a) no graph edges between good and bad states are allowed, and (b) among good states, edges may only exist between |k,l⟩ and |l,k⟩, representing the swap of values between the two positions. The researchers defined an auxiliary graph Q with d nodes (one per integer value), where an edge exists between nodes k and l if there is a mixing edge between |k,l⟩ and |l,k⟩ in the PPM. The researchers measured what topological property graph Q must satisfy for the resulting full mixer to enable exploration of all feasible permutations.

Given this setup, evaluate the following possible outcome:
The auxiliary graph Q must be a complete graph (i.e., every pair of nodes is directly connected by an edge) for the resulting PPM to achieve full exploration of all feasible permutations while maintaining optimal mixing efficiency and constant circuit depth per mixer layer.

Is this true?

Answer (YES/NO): NO